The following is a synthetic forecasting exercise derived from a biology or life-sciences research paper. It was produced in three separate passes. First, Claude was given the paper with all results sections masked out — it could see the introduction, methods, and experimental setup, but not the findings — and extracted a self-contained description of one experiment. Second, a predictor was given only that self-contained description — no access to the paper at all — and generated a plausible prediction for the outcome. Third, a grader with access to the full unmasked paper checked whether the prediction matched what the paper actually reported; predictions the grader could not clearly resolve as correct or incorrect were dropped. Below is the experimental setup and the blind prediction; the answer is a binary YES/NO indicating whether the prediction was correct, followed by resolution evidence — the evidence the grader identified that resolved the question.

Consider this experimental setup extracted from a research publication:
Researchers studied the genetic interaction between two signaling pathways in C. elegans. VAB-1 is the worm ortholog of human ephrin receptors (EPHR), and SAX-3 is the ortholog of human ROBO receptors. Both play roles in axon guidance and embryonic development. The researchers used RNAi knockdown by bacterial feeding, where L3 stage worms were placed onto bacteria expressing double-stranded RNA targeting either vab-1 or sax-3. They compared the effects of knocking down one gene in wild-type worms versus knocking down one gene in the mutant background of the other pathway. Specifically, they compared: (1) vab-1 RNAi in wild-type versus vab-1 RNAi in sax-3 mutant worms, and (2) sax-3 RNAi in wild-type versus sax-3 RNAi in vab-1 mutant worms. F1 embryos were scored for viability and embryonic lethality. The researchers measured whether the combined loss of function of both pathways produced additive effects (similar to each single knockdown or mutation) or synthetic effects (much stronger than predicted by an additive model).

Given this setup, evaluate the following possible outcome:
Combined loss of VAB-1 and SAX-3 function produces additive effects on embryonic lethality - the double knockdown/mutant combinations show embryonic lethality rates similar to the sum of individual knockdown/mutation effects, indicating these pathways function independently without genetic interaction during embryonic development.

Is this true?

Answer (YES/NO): NO